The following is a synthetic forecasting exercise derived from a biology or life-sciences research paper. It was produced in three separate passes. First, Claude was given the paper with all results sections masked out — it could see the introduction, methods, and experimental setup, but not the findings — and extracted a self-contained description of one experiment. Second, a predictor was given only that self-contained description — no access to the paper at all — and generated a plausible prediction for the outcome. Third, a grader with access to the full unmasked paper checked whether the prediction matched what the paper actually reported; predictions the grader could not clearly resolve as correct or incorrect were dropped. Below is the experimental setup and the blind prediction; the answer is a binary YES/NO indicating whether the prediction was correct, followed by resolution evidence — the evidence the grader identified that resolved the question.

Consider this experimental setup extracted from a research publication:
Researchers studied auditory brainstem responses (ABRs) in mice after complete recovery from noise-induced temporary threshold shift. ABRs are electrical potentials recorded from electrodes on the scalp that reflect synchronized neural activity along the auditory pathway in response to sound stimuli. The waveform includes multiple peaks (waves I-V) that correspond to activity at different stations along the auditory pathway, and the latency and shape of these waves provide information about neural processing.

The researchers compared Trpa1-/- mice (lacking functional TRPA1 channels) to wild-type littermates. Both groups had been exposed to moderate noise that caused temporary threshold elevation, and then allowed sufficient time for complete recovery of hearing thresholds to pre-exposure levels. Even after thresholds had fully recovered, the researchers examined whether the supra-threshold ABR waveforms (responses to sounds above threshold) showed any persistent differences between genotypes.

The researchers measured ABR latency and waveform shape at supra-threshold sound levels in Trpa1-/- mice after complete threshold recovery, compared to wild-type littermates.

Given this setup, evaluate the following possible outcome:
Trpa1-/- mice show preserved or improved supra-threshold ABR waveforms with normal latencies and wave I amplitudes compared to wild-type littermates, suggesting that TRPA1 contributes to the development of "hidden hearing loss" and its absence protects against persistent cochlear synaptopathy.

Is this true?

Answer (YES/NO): NO